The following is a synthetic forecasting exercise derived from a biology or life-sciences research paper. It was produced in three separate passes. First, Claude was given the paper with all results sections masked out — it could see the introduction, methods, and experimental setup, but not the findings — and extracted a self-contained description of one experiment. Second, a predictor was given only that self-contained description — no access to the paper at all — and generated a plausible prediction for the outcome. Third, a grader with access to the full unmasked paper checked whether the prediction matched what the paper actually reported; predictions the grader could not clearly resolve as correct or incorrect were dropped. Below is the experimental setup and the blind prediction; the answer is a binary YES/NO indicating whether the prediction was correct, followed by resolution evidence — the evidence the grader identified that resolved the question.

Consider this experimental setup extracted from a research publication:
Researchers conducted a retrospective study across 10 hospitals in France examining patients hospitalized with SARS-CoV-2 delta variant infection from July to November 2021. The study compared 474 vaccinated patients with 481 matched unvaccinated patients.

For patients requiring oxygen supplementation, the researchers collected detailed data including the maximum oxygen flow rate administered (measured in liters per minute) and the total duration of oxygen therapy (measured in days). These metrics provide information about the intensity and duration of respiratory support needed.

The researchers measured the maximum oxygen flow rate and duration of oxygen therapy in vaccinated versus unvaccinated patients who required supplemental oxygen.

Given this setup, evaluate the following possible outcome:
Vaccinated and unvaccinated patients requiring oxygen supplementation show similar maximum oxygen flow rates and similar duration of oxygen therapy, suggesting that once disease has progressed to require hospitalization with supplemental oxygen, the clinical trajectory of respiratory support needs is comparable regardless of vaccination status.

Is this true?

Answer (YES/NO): NO